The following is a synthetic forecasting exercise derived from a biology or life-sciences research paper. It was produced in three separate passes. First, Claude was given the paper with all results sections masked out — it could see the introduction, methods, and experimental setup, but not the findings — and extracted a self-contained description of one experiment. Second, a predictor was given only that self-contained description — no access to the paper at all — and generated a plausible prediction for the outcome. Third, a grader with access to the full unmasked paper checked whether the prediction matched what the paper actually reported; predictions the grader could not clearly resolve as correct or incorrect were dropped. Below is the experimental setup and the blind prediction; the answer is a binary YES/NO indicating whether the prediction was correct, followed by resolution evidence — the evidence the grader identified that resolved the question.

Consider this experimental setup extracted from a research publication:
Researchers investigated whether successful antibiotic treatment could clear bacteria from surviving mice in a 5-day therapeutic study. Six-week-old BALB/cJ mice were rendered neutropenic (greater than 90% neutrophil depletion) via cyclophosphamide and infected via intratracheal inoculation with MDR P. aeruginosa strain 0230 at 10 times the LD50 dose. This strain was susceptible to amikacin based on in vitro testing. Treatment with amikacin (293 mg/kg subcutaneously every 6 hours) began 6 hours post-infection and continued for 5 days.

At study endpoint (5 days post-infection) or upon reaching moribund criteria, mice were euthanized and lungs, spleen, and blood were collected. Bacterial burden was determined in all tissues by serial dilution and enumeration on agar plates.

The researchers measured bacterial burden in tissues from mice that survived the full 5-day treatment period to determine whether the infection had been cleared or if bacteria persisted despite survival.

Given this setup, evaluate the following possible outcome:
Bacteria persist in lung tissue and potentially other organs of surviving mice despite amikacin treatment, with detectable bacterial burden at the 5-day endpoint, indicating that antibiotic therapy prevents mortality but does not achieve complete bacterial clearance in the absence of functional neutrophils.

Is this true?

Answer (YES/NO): NO